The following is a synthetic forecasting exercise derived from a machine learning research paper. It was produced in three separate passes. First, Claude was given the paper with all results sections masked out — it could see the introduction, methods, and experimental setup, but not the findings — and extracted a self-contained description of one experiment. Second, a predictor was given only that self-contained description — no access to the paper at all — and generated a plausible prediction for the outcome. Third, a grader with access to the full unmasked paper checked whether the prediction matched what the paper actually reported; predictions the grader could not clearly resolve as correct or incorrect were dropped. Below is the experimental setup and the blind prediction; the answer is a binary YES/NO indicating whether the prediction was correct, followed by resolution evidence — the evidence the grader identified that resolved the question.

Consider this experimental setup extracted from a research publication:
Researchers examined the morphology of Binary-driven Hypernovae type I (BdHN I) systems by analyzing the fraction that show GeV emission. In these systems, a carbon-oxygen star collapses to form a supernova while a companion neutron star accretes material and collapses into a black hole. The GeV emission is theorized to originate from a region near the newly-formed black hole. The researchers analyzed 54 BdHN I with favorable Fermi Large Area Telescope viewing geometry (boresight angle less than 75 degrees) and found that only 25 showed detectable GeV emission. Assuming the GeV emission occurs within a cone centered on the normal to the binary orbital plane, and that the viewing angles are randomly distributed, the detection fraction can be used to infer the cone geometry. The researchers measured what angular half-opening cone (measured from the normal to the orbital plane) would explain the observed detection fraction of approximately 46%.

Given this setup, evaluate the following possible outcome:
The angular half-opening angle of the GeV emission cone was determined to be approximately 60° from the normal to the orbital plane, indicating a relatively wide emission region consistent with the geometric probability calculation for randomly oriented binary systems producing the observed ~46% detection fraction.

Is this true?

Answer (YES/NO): YES